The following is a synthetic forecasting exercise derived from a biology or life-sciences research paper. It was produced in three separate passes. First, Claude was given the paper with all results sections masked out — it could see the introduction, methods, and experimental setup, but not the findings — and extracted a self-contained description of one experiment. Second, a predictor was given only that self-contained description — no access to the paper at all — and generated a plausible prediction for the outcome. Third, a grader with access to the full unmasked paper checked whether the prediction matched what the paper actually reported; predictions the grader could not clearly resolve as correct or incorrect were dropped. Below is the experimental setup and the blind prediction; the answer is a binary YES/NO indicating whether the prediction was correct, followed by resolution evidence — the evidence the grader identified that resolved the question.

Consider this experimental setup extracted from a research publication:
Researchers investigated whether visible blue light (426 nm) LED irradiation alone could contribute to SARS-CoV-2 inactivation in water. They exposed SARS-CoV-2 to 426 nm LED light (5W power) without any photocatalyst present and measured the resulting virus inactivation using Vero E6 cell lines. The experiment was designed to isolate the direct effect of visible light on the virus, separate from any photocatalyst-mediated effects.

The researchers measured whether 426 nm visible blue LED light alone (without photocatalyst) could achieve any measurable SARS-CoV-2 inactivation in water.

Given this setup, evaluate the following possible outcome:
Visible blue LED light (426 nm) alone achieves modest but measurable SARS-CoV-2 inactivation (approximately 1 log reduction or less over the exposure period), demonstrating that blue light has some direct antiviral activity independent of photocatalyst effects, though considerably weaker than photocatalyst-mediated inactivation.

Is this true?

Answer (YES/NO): YES